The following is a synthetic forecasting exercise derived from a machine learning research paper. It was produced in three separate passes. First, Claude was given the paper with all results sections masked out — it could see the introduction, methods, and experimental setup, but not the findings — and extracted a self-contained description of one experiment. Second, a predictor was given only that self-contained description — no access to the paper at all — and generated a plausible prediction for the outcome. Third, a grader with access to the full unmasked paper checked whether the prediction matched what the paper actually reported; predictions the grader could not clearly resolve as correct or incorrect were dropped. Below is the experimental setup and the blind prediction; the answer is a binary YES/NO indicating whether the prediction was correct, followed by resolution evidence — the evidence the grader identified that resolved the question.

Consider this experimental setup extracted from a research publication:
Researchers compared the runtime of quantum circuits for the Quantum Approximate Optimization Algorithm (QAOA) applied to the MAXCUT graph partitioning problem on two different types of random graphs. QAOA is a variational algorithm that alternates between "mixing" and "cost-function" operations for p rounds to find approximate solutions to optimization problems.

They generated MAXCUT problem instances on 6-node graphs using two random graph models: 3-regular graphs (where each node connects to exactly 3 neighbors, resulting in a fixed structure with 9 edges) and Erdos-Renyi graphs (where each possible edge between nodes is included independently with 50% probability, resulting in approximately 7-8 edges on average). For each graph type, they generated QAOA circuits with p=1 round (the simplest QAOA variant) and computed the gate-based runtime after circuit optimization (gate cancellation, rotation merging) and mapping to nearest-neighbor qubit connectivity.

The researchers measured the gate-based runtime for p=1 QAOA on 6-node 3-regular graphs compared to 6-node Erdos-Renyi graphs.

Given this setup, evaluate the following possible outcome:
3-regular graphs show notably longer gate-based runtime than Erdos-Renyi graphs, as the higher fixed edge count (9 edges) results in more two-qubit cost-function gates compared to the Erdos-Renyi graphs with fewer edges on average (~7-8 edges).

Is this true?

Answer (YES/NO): YES